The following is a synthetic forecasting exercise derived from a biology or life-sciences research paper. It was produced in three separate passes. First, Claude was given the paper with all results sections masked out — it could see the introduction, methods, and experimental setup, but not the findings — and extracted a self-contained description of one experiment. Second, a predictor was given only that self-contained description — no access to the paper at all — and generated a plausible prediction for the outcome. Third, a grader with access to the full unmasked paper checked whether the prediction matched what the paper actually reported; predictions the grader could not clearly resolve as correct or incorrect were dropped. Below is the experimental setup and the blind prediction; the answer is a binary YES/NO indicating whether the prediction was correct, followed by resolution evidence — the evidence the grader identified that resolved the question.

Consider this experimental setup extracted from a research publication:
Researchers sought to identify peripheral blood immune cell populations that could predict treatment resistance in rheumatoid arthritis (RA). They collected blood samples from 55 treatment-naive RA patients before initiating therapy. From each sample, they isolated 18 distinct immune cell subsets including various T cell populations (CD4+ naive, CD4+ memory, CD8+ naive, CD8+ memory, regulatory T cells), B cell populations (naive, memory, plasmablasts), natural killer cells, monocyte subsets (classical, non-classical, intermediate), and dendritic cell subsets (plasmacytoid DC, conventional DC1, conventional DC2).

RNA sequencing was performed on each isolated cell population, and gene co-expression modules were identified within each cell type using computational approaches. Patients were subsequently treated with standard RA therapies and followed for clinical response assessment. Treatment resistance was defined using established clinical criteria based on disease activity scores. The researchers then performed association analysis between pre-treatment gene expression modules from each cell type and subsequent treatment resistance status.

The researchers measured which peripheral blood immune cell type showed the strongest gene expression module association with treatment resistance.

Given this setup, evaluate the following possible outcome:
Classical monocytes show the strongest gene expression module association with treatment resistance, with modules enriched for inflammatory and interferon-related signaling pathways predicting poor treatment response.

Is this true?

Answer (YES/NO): NO